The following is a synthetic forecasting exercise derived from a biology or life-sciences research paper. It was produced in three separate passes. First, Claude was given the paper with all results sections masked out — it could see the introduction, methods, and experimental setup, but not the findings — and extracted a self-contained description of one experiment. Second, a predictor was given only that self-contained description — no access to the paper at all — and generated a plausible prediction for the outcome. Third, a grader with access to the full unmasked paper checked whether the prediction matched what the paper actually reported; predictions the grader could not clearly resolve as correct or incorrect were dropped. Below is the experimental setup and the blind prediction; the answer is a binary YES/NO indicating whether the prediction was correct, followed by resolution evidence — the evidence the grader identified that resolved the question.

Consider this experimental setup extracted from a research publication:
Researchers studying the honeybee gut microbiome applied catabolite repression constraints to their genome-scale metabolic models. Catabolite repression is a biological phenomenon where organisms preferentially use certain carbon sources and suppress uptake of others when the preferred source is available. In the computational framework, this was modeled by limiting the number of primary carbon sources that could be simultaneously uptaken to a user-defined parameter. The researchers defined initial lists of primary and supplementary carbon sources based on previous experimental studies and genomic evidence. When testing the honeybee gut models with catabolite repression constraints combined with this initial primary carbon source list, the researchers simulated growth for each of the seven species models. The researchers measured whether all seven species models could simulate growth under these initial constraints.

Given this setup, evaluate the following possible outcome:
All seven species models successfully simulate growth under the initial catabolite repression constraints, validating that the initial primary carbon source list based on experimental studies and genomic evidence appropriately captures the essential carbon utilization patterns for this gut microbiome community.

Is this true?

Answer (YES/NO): NO